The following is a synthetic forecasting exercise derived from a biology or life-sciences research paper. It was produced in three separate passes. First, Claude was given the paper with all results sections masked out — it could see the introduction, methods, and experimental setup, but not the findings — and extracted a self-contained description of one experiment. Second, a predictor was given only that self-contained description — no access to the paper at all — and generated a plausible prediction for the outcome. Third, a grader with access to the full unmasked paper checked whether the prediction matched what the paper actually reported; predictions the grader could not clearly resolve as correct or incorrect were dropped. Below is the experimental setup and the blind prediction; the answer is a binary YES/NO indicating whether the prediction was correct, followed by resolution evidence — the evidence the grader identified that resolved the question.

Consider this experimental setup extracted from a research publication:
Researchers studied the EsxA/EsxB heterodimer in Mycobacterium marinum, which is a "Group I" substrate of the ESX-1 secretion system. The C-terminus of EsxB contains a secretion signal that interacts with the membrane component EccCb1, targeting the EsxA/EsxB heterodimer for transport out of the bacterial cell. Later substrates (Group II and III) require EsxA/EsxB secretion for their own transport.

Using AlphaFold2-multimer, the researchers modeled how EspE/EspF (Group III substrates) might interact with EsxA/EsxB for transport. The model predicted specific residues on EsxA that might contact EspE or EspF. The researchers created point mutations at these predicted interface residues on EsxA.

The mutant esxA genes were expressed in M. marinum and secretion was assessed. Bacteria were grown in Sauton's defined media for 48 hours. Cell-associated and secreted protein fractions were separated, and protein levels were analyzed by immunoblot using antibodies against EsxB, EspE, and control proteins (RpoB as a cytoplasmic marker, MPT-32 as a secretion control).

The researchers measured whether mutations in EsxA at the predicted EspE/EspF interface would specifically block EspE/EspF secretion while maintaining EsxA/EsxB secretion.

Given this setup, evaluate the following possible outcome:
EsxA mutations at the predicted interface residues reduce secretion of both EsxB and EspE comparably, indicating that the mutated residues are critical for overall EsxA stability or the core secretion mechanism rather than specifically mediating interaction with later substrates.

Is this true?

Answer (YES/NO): YES